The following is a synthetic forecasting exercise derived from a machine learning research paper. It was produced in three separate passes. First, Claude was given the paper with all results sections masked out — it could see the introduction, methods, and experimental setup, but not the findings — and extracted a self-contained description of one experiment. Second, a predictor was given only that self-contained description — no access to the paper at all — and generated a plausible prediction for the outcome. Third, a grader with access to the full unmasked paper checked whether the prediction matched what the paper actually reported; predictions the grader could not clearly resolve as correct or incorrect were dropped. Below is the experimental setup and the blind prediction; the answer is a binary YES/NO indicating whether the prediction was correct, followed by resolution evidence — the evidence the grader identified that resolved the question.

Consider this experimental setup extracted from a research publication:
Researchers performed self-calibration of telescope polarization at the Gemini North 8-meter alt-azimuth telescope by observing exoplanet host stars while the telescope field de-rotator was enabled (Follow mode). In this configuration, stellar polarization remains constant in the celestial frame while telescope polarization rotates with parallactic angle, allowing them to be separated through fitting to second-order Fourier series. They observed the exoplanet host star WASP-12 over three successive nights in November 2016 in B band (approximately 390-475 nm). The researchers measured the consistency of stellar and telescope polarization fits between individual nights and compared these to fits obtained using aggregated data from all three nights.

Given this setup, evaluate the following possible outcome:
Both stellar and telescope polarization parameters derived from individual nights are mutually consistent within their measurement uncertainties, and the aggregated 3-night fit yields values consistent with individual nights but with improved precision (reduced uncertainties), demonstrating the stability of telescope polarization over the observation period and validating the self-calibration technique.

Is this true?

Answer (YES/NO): YES